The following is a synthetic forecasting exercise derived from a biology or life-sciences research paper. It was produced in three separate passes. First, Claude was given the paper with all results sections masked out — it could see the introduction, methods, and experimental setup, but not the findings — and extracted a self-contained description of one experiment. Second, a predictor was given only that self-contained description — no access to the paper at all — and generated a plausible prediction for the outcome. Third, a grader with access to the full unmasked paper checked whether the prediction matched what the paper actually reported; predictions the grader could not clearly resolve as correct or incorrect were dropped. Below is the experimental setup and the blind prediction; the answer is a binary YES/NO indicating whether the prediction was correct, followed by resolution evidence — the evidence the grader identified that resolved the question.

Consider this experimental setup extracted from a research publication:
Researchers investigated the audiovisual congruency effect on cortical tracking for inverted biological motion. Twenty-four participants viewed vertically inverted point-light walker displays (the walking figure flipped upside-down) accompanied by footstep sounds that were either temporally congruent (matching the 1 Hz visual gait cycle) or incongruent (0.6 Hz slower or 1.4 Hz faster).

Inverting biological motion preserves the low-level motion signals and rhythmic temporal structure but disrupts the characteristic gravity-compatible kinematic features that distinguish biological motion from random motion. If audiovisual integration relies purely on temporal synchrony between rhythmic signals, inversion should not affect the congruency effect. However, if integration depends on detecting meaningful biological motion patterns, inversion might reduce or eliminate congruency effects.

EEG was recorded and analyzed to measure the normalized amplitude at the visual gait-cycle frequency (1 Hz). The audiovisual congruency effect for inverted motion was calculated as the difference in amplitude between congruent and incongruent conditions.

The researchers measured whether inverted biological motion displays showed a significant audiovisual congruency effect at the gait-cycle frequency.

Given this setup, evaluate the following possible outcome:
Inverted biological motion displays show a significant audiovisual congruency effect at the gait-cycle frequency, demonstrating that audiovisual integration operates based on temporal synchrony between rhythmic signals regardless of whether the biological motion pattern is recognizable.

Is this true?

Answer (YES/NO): NO